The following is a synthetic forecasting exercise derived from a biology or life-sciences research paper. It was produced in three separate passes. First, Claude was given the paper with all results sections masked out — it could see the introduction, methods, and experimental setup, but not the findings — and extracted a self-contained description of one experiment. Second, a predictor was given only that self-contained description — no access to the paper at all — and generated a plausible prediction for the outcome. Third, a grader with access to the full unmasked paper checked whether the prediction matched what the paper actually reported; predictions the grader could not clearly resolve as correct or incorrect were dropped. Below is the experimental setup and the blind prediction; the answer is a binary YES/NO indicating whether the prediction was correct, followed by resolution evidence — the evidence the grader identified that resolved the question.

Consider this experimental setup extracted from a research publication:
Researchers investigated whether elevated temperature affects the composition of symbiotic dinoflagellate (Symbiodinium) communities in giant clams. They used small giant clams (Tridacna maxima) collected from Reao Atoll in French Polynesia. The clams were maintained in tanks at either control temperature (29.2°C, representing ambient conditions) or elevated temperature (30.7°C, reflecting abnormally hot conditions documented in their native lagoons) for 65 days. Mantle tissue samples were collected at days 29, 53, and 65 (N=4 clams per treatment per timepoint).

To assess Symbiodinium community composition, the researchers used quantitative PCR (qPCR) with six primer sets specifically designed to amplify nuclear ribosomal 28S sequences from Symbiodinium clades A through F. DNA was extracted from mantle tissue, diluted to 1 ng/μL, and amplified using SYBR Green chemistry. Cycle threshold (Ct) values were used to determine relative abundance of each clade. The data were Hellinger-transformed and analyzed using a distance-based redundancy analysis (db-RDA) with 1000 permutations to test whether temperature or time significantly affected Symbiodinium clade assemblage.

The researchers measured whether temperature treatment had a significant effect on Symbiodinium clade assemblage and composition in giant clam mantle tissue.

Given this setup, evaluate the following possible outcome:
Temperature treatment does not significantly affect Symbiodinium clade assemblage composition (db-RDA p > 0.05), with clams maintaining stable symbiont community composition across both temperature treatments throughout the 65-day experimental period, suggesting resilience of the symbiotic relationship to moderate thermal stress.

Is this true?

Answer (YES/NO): YES